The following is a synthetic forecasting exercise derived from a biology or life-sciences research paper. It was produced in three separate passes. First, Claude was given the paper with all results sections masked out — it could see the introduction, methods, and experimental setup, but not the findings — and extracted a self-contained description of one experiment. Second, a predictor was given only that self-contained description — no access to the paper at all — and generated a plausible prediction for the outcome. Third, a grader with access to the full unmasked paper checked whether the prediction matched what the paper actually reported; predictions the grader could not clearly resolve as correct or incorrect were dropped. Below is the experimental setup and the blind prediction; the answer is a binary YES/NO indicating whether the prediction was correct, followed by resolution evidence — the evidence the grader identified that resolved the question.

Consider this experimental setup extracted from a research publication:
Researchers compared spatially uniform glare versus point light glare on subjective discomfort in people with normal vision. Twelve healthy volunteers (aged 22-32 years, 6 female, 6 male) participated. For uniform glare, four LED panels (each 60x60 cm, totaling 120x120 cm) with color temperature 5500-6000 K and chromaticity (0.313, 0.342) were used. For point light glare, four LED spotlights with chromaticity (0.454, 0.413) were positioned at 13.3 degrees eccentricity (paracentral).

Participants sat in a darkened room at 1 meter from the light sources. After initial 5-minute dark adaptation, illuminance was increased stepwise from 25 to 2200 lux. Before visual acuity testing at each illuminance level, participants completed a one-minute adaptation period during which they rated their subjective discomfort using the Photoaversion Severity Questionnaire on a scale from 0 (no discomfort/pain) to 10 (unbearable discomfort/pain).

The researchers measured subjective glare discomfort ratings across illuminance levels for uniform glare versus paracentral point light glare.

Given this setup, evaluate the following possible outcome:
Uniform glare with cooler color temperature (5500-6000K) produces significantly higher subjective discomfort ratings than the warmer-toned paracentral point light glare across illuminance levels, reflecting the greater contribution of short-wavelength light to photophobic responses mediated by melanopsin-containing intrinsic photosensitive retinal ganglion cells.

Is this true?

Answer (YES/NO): NO